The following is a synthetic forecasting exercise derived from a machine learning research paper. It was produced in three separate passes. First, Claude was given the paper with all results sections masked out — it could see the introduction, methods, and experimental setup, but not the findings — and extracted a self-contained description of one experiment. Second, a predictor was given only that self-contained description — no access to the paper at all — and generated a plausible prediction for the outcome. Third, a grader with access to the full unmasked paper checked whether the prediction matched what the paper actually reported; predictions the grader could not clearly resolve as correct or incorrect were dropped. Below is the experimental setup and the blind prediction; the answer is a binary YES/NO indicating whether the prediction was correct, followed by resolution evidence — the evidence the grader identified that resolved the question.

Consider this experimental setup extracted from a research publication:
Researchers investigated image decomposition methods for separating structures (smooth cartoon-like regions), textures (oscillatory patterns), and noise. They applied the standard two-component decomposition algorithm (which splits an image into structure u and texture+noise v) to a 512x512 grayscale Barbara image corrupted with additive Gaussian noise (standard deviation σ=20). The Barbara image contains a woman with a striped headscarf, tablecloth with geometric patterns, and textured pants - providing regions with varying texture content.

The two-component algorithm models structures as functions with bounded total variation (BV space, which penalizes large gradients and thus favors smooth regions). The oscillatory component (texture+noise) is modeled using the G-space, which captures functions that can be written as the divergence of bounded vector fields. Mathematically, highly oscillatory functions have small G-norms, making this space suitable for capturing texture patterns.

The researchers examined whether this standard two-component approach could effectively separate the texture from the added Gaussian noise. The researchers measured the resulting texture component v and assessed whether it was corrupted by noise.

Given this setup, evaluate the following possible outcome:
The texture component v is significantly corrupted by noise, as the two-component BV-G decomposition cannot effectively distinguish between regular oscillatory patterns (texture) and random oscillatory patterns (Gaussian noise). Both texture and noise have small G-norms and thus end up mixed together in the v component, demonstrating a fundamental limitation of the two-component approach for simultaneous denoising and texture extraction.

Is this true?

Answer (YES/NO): YES